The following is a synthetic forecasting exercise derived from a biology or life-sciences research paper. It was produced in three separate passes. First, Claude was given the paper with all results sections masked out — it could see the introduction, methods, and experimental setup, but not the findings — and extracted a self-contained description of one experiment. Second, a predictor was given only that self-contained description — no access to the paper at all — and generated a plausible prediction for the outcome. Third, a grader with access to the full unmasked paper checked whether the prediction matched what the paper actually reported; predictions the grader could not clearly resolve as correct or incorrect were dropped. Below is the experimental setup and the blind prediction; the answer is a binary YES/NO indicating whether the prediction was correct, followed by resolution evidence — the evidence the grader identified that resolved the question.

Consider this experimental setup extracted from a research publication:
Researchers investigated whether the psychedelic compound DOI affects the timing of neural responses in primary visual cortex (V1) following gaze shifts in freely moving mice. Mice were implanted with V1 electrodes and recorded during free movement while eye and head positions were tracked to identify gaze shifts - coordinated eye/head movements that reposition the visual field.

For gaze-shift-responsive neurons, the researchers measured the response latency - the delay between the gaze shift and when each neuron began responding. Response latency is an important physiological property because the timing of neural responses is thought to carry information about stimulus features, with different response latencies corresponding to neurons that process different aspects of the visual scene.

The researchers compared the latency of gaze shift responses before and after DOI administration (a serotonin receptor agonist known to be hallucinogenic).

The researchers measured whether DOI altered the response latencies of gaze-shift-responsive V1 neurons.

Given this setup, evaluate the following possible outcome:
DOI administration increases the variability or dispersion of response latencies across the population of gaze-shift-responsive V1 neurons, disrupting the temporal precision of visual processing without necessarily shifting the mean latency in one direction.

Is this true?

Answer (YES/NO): NO